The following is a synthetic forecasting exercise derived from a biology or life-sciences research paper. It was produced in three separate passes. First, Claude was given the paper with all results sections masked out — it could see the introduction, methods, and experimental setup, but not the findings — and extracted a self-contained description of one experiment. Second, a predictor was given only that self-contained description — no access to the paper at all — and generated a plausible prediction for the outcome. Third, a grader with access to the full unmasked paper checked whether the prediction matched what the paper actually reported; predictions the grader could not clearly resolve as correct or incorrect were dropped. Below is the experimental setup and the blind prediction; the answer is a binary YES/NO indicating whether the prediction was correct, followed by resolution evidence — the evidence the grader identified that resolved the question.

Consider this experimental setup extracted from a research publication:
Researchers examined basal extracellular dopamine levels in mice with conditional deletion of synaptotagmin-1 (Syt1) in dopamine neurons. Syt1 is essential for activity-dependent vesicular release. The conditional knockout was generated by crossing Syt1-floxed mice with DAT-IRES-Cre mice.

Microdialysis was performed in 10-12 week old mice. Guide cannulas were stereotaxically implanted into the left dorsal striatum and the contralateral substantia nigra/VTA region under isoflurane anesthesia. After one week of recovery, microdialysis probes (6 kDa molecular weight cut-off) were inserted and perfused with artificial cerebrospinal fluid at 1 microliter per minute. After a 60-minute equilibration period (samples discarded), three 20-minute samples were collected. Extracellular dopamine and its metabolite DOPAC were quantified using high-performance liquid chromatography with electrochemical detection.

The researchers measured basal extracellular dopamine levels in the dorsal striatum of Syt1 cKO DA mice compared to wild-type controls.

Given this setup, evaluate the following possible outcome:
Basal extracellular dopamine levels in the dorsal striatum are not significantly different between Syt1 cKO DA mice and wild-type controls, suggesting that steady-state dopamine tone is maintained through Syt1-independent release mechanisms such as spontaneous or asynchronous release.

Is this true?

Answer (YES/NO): YES